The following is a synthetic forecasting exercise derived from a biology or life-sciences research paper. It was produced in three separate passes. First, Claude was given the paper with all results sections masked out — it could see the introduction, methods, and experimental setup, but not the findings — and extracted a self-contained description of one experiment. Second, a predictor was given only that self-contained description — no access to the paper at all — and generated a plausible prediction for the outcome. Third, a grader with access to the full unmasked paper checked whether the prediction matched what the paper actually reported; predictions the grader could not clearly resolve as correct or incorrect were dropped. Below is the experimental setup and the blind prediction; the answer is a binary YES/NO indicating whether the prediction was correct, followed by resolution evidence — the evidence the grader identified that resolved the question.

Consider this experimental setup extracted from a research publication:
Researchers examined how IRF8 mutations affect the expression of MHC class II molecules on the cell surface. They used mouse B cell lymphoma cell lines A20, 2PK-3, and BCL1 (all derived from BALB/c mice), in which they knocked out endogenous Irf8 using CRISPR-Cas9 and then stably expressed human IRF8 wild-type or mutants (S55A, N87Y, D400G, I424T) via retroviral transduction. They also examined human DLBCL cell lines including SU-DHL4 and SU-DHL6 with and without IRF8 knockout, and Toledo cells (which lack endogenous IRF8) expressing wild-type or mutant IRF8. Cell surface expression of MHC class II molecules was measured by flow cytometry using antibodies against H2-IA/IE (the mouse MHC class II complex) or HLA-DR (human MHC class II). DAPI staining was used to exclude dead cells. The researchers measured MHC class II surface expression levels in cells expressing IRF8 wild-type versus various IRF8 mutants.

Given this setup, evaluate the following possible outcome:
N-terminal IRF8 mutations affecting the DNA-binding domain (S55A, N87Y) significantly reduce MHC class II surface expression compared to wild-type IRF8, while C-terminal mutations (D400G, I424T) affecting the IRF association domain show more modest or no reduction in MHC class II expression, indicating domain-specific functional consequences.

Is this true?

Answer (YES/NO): NO